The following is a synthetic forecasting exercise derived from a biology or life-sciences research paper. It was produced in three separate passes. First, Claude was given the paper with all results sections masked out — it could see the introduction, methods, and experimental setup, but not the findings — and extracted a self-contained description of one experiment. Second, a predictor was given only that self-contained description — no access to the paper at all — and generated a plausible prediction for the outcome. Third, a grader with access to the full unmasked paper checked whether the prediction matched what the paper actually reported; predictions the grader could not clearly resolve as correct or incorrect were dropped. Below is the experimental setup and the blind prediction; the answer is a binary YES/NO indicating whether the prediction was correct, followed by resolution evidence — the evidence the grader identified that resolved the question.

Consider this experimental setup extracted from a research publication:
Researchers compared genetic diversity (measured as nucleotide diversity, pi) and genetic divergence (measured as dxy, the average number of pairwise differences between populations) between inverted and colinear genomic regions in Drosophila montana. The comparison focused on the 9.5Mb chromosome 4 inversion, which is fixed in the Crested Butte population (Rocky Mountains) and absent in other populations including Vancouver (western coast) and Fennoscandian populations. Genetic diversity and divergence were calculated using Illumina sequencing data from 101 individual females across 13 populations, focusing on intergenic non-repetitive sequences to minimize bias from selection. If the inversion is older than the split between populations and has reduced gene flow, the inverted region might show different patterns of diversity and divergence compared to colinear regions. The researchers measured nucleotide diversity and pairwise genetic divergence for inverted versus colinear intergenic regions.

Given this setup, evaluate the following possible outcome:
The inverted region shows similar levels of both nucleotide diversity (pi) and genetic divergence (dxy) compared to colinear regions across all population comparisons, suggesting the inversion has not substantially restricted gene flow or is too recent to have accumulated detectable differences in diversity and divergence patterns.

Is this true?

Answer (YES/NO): NO